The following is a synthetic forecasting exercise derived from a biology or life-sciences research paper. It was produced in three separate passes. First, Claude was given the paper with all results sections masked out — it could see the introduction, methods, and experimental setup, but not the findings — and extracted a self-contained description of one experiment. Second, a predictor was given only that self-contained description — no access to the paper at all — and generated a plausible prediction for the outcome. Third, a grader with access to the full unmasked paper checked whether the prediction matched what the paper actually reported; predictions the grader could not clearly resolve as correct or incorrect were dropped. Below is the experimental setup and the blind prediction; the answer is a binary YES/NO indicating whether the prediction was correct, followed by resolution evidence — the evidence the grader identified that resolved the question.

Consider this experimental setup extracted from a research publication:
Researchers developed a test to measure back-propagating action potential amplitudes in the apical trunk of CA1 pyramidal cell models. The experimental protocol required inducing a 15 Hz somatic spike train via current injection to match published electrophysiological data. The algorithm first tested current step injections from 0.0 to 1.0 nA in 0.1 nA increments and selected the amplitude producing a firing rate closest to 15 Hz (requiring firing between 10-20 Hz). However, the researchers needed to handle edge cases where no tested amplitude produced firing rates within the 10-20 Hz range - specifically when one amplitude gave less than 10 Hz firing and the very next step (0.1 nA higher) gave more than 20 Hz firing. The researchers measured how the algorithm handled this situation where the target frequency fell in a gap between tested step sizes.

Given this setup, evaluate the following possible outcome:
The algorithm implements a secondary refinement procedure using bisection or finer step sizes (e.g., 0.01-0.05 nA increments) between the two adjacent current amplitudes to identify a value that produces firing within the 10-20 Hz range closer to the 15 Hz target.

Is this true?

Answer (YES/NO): YES